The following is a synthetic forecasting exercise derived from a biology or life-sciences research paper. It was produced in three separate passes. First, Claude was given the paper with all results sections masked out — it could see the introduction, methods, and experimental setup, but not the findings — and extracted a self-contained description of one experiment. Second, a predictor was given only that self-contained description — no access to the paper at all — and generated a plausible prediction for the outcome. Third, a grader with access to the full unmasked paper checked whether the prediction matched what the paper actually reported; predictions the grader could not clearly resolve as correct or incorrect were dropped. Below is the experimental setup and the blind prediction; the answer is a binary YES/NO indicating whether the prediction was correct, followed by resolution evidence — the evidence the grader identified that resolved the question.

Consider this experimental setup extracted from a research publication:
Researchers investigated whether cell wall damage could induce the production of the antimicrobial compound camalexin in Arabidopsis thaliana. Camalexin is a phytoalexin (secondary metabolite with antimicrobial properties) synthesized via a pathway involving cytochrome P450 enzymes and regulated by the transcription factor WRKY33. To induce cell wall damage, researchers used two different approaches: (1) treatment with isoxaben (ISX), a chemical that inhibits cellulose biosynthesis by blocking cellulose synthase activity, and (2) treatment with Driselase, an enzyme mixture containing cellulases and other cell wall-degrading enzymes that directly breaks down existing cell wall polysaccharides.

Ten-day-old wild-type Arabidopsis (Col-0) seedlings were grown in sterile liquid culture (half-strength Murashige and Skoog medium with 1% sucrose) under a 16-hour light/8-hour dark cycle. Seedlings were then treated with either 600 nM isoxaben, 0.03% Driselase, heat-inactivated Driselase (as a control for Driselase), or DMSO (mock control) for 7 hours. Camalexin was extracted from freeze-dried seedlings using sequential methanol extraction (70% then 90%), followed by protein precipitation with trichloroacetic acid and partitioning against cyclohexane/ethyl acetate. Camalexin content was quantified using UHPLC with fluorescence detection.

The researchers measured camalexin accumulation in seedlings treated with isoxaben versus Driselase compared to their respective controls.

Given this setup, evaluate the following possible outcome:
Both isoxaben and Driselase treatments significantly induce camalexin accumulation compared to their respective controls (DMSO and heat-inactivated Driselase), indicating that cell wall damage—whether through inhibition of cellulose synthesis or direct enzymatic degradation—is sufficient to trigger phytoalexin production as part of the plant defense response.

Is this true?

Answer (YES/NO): YES